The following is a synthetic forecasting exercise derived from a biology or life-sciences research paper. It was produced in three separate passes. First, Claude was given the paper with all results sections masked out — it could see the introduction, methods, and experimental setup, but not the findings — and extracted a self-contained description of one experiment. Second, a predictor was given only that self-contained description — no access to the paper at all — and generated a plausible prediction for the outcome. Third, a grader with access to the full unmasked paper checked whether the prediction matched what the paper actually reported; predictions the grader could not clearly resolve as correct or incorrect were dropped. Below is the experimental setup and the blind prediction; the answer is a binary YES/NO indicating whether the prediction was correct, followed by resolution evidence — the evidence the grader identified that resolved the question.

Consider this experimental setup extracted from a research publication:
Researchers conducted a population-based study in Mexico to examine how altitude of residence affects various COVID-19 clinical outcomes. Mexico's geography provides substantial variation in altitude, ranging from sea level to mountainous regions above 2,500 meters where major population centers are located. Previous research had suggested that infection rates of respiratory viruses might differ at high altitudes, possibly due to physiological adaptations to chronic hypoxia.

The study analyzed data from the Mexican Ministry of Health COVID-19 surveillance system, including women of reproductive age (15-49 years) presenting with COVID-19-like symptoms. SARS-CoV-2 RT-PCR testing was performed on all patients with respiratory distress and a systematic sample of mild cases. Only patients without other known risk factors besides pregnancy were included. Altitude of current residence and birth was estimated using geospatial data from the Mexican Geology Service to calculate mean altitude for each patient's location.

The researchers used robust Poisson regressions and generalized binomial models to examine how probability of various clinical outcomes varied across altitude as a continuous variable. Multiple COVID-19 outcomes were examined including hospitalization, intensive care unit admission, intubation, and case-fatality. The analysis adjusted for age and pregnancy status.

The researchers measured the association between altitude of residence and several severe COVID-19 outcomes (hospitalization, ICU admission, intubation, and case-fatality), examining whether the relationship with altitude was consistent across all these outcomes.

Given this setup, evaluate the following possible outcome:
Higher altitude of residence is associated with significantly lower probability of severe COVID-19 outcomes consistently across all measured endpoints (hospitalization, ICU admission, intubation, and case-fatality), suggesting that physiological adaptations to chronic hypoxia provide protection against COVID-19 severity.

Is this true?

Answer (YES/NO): NO